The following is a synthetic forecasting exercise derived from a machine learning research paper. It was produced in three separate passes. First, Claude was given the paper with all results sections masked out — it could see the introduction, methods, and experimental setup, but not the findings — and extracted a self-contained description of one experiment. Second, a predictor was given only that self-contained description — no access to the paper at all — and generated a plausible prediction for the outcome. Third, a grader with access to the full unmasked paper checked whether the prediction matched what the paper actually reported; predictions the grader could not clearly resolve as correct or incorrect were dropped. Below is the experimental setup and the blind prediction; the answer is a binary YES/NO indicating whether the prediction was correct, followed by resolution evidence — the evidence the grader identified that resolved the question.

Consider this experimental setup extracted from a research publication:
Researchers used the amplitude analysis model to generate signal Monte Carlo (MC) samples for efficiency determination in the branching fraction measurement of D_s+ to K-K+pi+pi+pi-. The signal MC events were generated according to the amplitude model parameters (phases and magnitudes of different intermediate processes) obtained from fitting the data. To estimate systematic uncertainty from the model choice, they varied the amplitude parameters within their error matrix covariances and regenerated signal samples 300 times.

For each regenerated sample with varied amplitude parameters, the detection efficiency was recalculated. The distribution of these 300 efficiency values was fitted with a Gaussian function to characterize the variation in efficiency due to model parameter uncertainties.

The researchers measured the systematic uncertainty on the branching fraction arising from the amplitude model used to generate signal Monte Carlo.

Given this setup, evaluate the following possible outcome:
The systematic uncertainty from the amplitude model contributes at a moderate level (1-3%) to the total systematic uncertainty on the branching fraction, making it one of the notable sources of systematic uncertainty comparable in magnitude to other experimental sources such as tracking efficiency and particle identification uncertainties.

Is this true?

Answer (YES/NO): YES